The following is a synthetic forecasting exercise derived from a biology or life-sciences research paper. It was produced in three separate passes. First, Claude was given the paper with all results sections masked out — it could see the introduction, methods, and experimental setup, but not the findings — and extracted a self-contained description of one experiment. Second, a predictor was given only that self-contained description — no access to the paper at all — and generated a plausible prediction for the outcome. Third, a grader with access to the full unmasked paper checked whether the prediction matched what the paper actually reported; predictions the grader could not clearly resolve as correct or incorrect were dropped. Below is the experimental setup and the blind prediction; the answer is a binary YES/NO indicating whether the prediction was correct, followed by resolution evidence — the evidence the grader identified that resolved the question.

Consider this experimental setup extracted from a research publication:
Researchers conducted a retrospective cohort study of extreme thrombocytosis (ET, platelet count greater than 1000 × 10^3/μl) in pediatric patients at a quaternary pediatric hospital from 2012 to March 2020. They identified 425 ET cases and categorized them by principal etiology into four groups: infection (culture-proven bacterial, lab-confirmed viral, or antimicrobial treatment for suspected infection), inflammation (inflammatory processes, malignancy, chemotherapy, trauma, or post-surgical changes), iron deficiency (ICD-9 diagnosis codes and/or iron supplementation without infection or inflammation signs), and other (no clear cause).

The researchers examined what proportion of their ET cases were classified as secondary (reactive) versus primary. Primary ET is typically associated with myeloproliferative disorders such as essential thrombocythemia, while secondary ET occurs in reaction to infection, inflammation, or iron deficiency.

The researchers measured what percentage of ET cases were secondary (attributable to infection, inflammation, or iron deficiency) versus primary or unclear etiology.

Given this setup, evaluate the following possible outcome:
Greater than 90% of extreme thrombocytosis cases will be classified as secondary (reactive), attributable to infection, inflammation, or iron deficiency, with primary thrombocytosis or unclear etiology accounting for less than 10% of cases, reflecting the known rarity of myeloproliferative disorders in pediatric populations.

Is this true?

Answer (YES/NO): YES